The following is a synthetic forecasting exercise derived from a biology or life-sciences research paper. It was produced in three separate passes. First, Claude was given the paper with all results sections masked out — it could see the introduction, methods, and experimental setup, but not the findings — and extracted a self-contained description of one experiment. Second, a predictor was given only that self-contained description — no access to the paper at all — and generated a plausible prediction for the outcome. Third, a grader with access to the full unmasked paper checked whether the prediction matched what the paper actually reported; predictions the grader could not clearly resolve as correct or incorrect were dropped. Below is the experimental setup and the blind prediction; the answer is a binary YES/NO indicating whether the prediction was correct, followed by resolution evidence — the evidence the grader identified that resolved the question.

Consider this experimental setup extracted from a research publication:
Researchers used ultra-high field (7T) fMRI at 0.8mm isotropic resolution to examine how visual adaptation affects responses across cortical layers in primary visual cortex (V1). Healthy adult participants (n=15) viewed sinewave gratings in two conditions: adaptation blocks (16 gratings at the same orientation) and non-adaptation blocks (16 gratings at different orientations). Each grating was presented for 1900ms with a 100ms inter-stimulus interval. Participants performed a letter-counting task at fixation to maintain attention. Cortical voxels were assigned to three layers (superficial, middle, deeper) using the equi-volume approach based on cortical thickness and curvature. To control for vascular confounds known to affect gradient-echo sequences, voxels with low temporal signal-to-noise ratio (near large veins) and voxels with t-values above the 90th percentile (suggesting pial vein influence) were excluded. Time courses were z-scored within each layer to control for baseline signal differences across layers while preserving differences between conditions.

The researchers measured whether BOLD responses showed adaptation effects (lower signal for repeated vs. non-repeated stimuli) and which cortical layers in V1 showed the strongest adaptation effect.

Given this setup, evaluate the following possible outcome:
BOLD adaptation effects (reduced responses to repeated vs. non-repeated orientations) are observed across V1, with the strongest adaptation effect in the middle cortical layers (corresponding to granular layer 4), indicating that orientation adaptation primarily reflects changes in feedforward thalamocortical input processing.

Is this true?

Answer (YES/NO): NO